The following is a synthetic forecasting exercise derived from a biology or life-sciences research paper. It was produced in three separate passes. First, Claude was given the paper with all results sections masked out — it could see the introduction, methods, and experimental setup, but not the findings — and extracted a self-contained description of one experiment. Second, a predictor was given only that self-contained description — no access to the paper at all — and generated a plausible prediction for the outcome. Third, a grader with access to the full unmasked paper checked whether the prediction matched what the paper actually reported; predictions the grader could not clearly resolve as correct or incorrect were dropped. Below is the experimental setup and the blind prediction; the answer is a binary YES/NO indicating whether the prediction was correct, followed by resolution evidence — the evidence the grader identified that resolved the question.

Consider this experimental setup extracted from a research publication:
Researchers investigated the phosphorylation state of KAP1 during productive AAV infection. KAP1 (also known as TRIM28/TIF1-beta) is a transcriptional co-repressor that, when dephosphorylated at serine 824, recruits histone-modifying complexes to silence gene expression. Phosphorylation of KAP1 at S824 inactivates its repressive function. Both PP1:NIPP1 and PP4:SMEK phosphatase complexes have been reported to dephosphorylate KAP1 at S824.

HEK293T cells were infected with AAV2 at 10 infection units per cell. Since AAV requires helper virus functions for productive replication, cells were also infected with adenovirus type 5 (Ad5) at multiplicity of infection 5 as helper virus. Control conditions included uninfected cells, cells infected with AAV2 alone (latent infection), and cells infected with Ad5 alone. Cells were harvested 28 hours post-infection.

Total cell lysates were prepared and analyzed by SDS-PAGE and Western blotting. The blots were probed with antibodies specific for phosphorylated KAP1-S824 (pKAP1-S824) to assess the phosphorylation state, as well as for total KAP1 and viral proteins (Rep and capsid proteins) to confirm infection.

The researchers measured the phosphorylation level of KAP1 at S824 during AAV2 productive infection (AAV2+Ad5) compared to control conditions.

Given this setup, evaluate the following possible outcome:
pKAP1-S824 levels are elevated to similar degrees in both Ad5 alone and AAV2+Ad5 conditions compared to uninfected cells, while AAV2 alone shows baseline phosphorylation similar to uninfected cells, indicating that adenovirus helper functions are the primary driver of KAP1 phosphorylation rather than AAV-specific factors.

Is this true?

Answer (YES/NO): NO